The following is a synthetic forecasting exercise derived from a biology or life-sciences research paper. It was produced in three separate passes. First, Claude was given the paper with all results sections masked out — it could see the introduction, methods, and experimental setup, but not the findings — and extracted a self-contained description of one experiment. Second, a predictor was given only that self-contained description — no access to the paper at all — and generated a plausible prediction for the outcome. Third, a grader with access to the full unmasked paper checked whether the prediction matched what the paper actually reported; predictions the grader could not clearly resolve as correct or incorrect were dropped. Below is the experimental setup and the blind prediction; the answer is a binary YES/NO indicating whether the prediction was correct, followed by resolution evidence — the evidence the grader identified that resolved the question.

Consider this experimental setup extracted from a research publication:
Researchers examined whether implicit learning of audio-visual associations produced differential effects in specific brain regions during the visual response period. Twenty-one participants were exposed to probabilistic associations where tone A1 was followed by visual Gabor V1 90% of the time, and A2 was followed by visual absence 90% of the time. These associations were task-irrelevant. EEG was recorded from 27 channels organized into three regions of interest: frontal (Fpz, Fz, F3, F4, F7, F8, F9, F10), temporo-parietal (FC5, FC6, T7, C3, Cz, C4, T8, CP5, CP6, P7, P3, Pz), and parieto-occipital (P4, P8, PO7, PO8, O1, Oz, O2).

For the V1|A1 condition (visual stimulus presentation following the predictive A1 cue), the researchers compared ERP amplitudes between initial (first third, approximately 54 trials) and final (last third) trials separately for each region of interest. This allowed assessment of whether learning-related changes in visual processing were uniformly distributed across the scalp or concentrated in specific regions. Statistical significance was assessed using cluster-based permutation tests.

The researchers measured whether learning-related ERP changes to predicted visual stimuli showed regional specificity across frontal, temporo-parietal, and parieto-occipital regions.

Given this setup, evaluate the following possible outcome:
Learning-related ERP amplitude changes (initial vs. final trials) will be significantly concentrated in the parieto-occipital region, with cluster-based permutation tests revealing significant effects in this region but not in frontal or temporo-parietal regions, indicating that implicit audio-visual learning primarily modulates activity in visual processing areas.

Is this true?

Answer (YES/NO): NO